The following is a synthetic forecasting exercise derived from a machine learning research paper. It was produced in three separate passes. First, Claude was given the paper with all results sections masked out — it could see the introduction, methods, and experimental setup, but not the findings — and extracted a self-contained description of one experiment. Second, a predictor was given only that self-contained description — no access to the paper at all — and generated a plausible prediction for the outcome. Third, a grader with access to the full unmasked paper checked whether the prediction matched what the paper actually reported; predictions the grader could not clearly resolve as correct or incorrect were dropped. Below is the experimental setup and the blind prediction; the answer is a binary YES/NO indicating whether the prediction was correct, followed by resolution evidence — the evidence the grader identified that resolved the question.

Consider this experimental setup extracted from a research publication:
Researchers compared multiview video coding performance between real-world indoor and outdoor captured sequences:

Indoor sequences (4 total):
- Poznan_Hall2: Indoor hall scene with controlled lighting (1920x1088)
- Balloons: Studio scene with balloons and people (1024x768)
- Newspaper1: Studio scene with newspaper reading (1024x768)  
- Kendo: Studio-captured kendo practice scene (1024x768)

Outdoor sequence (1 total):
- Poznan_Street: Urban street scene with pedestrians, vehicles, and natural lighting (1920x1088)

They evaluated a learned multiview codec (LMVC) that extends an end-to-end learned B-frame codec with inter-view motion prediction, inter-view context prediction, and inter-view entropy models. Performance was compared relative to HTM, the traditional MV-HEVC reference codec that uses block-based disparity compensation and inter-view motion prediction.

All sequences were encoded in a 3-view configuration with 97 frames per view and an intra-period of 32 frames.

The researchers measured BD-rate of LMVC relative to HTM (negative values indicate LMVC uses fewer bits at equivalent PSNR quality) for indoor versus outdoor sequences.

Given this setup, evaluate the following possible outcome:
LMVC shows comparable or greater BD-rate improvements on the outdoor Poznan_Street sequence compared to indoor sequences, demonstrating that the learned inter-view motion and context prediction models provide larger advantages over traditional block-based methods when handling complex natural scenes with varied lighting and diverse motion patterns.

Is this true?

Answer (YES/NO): NO